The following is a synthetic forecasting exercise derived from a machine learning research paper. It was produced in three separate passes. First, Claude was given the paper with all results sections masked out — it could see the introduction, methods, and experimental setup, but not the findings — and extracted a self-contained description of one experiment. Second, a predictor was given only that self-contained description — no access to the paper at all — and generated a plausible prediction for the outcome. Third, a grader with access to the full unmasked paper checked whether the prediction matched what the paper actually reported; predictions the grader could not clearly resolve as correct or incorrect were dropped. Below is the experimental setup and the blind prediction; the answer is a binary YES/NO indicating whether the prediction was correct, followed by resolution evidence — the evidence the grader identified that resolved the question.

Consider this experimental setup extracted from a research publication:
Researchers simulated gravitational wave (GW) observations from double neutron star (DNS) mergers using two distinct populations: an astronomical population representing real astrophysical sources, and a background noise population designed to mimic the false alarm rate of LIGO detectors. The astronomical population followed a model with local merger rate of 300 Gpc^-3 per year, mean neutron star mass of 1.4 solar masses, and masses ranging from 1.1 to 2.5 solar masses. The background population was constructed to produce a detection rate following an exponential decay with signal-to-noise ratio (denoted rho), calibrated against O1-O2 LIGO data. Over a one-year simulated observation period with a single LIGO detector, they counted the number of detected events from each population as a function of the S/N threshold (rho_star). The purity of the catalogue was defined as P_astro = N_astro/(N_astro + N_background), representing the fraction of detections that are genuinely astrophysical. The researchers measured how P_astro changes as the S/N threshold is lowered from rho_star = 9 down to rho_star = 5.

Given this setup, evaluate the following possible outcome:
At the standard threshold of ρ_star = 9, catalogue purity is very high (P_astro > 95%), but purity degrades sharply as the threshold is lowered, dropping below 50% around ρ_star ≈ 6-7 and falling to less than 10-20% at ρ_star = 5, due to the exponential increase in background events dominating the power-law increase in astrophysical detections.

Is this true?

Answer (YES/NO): NO